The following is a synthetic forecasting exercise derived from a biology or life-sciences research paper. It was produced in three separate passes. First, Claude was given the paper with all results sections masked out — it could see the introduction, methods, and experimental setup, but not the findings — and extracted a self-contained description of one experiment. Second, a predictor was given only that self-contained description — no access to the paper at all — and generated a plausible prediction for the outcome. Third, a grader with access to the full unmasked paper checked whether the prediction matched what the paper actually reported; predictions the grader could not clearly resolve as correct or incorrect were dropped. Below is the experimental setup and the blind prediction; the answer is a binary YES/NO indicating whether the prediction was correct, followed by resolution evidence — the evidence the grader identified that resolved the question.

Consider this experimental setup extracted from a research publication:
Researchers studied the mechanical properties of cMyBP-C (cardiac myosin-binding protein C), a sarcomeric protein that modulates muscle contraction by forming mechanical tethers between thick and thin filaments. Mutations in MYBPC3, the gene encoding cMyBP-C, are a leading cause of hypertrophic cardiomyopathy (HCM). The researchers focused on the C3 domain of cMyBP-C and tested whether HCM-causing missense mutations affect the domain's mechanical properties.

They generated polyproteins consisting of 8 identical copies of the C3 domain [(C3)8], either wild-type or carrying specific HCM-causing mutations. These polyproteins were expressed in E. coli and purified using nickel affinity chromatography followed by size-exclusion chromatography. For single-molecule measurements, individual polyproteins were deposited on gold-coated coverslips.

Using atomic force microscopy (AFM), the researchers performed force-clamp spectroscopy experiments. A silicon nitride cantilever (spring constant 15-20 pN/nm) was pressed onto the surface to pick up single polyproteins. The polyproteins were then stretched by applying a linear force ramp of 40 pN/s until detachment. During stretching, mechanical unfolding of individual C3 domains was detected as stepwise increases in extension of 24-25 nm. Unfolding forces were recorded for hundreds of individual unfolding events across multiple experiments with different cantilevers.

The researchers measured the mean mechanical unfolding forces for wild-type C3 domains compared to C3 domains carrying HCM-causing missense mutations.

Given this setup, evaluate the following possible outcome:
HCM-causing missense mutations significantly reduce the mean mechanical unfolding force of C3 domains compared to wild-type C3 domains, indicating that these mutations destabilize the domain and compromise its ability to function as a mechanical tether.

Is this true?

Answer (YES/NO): NO